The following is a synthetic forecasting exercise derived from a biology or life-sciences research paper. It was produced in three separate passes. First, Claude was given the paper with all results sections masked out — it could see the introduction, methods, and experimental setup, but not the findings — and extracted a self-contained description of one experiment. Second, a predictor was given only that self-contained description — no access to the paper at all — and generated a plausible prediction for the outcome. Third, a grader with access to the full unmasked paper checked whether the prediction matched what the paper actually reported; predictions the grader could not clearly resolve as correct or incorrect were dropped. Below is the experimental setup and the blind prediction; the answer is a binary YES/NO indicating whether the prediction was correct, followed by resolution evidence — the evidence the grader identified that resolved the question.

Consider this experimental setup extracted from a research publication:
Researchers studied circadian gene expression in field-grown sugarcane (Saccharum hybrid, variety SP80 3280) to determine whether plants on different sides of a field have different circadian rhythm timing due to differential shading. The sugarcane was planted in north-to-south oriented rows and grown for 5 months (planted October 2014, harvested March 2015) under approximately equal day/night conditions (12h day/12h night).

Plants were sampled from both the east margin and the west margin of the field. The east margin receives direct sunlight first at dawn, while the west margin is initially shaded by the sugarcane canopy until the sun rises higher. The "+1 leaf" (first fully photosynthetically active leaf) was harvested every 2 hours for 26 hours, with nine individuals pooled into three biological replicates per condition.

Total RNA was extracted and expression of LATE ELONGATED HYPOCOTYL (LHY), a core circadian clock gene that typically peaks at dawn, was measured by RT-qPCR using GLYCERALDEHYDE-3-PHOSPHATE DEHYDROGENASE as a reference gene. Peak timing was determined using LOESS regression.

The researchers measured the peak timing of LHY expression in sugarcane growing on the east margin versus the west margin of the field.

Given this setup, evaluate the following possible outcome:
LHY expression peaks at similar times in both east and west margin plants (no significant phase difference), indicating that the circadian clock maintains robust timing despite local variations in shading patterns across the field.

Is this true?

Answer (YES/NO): NO